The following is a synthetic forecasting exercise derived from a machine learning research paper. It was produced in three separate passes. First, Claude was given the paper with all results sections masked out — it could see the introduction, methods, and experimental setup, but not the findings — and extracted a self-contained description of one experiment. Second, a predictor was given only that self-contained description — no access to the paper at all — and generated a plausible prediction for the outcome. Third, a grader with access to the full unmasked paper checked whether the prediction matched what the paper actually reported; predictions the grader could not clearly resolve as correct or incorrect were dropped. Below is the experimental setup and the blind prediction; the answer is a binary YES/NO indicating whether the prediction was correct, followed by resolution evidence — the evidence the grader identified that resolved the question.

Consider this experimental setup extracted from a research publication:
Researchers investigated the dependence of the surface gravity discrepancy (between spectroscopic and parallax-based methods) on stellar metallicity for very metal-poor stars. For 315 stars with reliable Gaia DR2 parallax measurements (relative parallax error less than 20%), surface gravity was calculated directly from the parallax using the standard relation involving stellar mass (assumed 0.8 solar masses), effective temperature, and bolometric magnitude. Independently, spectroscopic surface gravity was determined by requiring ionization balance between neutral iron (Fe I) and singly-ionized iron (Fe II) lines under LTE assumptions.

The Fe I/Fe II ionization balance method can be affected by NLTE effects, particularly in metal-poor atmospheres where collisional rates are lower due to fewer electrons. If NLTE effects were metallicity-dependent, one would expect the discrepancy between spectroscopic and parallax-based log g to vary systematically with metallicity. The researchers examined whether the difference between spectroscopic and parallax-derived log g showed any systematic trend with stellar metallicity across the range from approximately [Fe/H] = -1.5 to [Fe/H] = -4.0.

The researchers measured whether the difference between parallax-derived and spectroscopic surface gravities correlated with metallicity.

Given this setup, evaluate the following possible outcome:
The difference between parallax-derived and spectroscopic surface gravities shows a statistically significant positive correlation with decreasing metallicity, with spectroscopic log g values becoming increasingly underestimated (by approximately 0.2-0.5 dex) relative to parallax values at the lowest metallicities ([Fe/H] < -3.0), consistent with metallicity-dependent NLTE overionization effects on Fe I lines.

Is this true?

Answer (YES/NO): NO